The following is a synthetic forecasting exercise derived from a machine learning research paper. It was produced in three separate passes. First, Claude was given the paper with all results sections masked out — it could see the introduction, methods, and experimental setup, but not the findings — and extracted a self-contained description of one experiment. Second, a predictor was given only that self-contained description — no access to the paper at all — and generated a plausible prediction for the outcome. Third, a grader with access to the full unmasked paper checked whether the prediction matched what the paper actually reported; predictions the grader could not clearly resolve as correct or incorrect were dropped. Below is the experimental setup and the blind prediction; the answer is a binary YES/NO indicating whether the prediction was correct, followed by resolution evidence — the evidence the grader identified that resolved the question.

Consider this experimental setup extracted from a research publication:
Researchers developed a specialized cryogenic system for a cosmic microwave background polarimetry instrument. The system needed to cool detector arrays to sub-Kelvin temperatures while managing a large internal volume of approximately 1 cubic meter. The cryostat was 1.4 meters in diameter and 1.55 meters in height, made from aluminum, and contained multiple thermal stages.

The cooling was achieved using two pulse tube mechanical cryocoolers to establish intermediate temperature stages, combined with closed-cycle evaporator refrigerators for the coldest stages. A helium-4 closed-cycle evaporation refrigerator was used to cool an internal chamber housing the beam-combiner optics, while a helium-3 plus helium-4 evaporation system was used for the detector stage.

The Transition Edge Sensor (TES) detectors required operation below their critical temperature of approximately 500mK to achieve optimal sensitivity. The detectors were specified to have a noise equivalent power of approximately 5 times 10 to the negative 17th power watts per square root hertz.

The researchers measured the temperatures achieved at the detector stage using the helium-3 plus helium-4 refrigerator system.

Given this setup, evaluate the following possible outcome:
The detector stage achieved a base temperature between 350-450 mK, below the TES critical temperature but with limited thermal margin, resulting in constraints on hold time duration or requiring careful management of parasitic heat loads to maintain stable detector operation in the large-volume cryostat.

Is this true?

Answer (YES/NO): NO